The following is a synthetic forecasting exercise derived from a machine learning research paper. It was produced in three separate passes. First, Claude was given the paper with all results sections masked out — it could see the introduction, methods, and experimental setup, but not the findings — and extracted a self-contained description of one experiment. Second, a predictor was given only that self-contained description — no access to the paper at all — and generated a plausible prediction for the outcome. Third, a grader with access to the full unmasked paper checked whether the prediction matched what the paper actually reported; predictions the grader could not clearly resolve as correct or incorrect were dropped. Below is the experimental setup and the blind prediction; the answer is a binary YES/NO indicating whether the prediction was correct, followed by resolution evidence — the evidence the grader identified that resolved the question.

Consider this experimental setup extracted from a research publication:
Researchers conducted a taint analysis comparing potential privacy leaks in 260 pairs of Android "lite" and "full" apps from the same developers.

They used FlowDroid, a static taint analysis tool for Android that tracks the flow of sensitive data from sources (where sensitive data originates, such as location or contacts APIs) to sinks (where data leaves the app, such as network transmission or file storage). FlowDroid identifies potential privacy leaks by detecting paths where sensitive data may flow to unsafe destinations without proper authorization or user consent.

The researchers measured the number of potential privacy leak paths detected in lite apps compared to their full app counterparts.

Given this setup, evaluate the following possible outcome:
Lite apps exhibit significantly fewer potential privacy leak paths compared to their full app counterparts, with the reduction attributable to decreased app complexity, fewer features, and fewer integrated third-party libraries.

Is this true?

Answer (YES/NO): NO